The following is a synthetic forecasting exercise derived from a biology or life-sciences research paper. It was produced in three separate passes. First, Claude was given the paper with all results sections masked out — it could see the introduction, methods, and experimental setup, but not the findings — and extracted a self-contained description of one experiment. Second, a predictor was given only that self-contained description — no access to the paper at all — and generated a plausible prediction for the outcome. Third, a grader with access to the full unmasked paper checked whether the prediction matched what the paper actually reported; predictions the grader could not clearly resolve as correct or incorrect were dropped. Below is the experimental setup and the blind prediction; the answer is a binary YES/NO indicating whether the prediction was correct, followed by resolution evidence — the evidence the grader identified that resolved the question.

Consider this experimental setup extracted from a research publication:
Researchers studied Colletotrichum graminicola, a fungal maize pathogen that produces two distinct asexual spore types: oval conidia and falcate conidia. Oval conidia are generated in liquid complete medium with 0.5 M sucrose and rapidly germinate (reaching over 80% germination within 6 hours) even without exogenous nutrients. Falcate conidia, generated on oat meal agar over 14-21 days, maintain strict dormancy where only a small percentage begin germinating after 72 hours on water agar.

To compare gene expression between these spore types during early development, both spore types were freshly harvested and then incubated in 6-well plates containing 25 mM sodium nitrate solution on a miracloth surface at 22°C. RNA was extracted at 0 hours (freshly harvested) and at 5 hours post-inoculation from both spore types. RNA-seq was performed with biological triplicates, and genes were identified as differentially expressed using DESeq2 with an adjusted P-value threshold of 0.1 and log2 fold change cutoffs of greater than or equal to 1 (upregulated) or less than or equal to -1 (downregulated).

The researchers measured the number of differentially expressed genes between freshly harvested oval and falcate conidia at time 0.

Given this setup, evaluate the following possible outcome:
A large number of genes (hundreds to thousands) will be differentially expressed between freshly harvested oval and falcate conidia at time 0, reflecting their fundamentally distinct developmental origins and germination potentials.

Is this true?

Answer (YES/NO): YES